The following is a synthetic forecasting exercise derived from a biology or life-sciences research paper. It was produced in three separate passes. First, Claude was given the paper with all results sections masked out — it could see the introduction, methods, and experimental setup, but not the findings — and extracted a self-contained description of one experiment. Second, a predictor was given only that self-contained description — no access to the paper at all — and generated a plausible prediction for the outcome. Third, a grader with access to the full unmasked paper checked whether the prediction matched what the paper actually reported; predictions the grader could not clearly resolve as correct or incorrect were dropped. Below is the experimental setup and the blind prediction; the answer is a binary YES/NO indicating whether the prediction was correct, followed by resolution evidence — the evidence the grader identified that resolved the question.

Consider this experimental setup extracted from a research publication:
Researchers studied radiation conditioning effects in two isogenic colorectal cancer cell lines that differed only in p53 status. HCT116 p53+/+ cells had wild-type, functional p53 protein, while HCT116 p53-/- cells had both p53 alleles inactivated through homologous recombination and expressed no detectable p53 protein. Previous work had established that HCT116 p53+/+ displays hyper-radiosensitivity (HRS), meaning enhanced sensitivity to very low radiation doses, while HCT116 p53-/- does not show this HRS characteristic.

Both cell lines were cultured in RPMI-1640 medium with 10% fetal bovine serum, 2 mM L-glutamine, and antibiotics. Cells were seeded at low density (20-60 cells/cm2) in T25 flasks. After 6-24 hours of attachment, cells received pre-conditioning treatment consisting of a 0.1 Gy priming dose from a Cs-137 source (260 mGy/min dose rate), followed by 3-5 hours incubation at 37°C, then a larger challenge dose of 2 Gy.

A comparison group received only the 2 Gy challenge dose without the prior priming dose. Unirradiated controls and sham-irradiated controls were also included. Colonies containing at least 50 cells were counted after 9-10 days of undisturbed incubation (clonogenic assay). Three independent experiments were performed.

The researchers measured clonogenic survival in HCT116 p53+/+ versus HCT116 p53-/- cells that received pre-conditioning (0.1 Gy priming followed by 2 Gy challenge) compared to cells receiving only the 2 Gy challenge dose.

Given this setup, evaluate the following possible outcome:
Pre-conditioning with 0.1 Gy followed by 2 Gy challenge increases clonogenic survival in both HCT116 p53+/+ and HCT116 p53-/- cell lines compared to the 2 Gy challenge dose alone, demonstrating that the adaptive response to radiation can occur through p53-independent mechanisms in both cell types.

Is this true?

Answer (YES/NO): NO